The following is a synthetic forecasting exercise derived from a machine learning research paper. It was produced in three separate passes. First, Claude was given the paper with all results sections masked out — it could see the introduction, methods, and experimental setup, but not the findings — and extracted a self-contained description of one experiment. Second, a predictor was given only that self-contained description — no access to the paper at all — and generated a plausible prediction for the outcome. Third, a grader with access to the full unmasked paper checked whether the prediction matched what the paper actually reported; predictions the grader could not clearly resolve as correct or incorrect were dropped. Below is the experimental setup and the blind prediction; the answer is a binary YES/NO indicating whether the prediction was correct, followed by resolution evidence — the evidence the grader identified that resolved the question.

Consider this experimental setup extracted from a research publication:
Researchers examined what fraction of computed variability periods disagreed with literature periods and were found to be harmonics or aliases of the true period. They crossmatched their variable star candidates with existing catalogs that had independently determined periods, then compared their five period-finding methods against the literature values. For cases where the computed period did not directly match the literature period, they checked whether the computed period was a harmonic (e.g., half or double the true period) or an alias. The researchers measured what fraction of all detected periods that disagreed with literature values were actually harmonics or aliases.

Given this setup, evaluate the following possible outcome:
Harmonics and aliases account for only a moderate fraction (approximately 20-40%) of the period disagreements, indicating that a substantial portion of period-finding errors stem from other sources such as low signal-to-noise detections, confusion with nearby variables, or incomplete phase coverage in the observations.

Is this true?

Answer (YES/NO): YES